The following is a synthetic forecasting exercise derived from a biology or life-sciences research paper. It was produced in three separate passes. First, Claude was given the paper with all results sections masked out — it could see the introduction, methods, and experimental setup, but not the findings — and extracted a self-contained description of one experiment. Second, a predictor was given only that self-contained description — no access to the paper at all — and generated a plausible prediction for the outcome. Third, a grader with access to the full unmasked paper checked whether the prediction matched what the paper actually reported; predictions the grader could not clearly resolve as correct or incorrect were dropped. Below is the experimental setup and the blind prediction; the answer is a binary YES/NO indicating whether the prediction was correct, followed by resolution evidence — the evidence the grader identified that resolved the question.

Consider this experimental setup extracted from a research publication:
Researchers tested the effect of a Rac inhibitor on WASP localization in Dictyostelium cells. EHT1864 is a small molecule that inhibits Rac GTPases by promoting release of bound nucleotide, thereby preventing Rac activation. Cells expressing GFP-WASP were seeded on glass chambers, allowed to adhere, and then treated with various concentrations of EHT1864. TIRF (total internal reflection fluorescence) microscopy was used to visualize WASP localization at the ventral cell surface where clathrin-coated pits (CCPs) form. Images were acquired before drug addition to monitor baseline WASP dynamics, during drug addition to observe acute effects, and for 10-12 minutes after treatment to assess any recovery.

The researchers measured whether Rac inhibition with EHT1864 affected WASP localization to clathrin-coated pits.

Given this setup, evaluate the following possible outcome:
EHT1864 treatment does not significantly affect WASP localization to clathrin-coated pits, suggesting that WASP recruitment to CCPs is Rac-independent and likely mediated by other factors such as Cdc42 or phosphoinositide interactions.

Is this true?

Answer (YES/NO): NO